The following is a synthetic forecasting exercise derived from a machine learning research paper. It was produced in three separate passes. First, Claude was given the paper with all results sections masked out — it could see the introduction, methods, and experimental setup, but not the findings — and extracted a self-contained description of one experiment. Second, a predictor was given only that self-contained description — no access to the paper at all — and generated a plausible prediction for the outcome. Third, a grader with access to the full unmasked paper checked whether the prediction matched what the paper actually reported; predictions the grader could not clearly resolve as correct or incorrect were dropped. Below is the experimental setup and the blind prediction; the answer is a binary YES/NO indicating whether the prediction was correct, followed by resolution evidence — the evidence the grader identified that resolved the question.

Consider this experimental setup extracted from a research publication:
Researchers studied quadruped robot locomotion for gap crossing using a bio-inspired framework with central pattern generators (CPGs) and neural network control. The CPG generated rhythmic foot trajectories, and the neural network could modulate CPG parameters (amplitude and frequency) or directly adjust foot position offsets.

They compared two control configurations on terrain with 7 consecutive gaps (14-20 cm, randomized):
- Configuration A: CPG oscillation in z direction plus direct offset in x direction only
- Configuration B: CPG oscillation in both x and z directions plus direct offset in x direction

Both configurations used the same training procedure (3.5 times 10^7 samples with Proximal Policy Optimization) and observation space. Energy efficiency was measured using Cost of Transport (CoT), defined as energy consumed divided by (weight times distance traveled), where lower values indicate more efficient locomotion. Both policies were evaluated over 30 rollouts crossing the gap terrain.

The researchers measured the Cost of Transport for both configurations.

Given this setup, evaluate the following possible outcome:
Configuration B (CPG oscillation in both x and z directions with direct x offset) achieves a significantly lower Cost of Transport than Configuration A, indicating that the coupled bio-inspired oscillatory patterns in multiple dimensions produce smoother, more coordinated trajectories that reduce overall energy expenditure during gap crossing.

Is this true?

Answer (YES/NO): NO